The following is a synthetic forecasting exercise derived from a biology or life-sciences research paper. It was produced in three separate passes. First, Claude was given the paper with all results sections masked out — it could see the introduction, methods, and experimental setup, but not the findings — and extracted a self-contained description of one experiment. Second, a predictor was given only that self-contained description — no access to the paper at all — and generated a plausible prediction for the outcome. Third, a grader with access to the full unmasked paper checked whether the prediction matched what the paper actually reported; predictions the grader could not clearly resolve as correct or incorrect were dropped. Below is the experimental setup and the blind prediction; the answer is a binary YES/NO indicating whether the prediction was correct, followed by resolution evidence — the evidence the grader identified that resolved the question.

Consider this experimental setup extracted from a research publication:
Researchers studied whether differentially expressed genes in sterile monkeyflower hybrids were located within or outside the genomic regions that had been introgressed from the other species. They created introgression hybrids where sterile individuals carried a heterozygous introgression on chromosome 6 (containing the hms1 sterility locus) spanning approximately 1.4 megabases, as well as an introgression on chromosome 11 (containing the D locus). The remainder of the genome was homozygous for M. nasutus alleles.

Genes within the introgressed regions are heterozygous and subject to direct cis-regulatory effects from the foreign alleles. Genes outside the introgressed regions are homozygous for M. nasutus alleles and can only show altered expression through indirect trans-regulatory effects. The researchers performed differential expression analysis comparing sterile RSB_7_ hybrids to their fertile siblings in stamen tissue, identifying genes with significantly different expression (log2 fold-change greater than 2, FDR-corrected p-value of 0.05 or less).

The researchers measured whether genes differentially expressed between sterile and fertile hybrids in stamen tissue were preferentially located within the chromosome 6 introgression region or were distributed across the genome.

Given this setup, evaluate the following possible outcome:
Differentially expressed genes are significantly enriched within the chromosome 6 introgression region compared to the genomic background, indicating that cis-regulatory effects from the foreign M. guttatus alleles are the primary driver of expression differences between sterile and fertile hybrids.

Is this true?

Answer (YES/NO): NO